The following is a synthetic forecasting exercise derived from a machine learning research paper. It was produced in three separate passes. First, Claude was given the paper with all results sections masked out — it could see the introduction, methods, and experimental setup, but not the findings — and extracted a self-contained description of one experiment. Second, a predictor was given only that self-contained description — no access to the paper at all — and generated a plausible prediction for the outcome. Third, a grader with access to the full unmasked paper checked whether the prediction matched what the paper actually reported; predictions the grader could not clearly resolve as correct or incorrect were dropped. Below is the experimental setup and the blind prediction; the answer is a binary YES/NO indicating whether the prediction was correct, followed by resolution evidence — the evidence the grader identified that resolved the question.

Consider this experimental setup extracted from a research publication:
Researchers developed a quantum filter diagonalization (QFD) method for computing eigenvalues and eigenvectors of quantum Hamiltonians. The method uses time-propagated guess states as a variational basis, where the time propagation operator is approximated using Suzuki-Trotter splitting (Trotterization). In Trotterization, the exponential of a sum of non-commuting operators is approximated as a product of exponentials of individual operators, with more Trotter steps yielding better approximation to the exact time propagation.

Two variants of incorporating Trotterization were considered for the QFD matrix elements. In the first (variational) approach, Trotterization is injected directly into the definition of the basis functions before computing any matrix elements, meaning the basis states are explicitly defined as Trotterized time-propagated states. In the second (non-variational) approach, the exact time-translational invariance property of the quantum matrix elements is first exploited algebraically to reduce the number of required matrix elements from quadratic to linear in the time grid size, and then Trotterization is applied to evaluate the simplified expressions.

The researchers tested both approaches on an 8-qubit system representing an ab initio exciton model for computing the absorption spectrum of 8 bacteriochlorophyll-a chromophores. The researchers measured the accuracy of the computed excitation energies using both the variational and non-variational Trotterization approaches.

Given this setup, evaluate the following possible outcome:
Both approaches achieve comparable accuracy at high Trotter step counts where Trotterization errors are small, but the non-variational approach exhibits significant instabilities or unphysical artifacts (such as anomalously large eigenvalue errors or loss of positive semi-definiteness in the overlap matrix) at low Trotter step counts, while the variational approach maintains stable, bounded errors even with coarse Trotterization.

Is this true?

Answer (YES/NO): NO